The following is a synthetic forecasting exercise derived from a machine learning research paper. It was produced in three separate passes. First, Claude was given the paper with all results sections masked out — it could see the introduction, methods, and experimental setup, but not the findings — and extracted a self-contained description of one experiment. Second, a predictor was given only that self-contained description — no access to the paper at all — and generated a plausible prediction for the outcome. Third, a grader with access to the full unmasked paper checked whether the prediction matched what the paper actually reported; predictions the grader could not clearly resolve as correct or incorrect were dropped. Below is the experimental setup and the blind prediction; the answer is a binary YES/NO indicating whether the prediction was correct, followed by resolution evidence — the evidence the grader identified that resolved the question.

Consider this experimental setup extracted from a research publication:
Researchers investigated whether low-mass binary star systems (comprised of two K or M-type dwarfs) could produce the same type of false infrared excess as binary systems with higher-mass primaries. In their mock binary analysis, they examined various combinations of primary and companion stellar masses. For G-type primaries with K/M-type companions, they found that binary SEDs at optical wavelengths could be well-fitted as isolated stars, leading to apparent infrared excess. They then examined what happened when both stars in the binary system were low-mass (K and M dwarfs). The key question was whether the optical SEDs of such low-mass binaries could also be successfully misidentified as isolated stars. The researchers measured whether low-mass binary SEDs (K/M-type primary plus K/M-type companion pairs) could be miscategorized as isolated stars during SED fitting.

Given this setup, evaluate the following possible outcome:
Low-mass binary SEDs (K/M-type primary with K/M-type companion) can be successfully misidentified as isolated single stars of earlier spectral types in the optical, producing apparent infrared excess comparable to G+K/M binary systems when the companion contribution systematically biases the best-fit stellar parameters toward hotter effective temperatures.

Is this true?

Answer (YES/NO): NO